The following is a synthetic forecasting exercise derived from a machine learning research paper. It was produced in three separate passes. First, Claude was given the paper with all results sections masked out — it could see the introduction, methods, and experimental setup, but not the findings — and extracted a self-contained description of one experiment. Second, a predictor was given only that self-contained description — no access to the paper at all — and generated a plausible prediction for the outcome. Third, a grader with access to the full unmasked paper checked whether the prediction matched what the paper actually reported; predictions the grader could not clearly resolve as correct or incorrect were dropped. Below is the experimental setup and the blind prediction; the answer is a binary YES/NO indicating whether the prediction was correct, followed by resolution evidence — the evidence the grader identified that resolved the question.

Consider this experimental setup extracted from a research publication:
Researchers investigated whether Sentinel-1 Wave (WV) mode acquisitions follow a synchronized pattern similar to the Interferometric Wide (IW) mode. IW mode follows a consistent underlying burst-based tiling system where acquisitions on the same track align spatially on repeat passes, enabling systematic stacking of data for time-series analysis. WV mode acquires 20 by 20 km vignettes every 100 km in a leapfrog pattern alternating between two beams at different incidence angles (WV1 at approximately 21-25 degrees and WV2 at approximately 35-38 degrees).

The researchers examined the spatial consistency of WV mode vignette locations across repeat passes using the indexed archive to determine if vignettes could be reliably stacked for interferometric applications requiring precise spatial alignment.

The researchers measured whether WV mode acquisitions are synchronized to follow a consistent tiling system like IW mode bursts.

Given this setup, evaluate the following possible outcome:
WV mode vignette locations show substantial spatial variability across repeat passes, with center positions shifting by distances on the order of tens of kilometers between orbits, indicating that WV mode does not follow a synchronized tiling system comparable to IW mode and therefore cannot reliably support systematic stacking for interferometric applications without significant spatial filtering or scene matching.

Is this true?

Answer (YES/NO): NO